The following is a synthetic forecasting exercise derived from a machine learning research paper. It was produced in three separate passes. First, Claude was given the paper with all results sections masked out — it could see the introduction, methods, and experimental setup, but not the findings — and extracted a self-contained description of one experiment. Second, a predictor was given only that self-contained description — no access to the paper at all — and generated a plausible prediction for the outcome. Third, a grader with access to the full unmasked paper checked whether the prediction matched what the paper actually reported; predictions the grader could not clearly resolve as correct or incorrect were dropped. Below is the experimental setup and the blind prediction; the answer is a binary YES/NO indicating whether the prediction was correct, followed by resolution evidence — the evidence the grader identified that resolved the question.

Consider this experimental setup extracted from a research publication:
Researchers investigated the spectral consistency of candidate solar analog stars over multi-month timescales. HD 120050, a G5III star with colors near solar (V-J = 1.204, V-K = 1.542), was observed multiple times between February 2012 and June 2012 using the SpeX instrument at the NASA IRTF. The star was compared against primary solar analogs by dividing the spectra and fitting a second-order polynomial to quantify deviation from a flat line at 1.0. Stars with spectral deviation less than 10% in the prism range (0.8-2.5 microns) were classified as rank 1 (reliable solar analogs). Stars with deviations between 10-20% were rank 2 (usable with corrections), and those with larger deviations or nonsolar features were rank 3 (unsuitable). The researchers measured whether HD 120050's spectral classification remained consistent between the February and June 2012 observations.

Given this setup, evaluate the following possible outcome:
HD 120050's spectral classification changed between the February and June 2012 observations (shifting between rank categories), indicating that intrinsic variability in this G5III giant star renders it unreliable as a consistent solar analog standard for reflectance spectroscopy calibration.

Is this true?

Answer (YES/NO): YES